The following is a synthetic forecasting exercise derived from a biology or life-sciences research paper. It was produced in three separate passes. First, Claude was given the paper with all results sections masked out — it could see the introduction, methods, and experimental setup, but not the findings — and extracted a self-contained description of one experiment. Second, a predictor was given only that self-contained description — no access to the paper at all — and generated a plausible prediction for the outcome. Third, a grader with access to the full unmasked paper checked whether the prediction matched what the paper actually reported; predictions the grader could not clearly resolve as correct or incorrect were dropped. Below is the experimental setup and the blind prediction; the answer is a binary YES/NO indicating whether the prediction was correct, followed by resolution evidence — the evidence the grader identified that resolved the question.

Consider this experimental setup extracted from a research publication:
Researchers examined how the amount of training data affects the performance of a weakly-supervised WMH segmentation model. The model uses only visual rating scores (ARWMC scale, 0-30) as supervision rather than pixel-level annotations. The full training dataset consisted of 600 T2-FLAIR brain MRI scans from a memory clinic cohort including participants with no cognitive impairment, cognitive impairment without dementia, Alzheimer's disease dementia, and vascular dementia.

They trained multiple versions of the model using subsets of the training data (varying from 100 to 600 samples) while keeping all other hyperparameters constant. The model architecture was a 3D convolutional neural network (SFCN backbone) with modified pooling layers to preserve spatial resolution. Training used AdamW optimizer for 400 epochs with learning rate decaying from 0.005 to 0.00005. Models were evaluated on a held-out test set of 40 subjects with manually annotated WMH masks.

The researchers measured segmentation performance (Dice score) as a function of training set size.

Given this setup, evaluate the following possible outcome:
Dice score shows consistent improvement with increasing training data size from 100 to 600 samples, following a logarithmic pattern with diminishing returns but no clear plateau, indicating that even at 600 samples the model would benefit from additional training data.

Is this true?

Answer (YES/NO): NO